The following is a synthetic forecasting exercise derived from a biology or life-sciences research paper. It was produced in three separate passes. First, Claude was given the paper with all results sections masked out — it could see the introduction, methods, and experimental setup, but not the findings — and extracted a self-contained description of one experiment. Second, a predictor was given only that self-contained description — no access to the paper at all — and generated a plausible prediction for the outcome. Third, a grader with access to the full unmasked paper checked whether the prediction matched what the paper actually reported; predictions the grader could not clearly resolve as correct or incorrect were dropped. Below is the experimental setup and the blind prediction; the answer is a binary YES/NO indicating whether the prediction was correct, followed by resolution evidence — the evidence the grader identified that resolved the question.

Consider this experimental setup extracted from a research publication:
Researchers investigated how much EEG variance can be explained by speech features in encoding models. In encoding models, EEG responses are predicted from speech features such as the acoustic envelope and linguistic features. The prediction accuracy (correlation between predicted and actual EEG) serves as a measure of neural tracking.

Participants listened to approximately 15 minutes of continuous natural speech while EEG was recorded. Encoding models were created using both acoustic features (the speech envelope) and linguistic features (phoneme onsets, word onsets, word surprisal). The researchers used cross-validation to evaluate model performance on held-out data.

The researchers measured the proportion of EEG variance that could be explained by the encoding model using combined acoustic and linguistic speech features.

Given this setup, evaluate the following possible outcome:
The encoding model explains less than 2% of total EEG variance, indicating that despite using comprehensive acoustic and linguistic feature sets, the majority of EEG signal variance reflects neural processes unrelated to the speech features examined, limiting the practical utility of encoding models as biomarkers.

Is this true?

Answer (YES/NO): NO